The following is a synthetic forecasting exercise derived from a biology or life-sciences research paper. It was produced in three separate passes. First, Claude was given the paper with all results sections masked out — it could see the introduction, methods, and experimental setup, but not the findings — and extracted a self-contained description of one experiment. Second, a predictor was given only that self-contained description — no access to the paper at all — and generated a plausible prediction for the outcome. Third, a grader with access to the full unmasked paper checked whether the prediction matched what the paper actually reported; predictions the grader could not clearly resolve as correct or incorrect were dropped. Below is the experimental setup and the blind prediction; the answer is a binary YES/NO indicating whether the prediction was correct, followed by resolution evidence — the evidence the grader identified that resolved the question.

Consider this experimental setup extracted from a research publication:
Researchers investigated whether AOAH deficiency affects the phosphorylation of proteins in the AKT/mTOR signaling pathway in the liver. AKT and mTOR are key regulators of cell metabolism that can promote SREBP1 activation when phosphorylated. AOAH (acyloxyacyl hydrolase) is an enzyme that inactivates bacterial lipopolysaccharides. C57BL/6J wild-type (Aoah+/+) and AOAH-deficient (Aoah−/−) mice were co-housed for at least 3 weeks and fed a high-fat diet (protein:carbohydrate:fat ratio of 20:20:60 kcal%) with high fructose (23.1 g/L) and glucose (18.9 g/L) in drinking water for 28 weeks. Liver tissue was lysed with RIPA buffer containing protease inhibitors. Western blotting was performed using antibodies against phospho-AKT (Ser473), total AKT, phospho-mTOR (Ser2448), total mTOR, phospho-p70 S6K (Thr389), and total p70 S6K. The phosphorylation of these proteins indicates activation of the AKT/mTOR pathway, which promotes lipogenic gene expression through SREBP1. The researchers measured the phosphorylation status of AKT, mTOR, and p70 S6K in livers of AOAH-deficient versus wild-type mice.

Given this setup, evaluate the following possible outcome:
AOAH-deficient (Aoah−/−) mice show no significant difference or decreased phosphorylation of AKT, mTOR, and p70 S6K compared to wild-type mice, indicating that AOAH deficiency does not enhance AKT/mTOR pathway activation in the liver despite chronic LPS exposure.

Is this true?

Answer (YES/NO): NO